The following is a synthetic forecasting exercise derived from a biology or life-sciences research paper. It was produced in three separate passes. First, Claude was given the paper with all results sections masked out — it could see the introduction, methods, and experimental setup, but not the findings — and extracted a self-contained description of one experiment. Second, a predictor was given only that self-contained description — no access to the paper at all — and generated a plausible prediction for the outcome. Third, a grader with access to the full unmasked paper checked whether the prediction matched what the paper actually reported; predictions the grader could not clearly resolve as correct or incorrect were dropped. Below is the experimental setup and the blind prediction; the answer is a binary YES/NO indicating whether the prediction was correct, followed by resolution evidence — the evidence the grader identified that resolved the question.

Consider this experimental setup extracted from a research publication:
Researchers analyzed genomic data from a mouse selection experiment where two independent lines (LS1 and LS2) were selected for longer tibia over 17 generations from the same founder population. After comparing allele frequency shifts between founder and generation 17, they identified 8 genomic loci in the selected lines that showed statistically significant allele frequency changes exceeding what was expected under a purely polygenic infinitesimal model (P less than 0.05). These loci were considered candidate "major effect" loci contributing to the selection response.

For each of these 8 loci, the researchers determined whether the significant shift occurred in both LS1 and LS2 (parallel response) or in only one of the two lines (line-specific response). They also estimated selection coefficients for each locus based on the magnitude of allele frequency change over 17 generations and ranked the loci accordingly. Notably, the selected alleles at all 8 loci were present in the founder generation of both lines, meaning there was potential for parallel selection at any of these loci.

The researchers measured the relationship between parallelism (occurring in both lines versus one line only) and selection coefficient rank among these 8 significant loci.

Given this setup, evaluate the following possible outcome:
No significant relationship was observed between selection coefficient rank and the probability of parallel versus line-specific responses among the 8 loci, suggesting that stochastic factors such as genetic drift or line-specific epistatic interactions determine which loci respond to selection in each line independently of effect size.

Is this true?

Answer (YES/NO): NO